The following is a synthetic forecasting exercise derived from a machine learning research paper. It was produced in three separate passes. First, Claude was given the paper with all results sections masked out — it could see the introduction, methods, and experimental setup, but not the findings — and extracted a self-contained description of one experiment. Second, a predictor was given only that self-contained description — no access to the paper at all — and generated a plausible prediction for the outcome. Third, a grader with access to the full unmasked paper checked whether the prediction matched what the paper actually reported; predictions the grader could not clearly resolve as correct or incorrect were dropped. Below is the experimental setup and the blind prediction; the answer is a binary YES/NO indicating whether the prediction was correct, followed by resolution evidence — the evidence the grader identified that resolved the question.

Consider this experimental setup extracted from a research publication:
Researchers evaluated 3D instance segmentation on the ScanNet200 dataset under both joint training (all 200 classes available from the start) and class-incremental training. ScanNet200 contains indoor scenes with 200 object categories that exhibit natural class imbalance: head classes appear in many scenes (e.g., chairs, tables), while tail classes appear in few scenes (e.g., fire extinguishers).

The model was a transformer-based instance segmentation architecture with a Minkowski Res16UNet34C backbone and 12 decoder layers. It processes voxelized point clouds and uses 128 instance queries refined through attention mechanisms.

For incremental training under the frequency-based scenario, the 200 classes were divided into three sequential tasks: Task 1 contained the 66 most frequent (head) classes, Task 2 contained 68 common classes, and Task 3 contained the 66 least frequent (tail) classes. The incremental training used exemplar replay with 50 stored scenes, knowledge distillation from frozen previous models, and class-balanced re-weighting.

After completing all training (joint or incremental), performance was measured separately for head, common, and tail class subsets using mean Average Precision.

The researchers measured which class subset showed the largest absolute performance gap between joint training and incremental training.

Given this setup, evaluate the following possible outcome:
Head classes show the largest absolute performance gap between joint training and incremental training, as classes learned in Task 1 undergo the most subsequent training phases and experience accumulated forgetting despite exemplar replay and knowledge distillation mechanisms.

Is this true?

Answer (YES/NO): NO